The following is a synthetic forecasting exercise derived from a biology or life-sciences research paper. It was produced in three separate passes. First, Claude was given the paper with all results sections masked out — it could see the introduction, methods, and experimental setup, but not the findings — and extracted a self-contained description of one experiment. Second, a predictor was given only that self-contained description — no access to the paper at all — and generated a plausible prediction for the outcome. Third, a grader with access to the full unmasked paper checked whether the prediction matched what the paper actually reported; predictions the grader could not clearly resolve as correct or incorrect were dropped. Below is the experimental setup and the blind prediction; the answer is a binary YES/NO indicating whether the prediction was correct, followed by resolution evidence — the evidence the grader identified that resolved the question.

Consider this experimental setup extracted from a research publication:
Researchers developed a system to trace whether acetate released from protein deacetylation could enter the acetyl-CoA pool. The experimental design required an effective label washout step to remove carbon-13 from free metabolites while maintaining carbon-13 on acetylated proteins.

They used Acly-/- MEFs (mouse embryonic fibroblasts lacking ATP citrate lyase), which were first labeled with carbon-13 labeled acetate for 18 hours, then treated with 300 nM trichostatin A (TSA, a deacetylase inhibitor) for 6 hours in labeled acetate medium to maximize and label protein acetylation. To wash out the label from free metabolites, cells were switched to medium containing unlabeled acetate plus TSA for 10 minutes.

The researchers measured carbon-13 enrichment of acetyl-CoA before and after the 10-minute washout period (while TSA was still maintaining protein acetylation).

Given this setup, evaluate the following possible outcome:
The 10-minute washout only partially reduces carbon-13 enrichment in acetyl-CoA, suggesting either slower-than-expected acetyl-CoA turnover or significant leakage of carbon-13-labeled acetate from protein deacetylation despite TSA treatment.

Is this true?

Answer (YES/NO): NO